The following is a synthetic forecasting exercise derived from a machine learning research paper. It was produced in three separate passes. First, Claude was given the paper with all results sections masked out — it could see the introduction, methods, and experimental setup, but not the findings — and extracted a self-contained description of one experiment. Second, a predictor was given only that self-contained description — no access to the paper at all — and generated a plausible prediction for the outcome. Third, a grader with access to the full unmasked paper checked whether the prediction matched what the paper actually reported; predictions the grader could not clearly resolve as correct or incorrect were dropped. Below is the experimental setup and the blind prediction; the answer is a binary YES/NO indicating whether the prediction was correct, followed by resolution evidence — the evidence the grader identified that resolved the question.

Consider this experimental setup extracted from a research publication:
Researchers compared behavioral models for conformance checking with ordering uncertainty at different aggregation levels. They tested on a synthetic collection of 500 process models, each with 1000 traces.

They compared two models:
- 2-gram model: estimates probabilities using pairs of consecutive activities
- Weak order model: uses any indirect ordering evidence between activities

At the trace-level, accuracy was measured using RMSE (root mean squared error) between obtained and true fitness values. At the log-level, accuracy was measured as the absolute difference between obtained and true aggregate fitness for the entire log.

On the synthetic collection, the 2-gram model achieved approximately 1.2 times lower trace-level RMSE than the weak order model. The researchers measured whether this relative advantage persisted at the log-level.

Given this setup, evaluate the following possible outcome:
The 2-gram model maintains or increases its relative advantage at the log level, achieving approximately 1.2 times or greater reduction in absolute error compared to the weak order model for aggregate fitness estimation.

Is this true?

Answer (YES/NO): YES